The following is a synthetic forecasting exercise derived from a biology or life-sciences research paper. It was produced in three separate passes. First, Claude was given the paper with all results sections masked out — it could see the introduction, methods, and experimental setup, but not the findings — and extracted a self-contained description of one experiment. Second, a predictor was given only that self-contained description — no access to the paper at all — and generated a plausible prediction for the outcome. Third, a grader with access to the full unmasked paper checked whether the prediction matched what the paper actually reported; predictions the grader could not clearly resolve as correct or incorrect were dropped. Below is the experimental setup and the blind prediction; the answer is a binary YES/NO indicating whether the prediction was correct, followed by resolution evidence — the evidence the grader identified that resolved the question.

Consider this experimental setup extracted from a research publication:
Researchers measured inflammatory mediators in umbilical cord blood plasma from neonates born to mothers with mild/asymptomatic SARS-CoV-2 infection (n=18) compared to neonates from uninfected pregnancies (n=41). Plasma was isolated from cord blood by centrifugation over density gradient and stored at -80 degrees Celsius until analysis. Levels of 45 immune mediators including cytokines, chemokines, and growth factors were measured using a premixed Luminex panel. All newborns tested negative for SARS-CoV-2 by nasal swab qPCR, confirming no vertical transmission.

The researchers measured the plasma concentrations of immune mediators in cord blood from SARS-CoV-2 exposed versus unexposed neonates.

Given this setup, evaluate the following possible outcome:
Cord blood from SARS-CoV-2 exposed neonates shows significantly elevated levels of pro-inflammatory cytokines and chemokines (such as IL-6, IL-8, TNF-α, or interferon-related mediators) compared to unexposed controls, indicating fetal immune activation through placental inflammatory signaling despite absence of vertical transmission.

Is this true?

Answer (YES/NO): NO